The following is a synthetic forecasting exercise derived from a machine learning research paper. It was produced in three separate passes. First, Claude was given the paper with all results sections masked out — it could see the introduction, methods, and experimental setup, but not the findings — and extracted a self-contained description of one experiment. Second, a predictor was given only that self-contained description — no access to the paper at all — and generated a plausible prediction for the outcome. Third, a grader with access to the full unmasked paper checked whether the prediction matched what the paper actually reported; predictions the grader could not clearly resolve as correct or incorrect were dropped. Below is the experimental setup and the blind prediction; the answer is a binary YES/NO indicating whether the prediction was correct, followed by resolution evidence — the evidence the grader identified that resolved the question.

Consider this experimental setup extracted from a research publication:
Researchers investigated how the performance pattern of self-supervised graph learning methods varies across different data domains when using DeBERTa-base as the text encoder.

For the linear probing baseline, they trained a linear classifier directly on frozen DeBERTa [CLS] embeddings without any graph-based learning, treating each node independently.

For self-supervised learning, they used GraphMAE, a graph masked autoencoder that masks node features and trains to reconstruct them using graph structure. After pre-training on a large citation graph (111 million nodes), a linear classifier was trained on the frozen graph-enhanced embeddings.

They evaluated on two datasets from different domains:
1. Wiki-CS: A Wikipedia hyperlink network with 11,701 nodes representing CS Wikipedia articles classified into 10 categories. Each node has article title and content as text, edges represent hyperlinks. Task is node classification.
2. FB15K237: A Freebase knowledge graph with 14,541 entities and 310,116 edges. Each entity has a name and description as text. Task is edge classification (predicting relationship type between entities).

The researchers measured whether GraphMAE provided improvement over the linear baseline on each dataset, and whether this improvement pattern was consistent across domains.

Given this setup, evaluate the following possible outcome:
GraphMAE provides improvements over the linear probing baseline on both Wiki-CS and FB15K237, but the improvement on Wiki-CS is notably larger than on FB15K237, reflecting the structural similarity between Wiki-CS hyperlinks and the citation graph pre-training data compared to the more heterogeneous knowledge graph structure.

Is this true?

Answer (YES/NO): NO